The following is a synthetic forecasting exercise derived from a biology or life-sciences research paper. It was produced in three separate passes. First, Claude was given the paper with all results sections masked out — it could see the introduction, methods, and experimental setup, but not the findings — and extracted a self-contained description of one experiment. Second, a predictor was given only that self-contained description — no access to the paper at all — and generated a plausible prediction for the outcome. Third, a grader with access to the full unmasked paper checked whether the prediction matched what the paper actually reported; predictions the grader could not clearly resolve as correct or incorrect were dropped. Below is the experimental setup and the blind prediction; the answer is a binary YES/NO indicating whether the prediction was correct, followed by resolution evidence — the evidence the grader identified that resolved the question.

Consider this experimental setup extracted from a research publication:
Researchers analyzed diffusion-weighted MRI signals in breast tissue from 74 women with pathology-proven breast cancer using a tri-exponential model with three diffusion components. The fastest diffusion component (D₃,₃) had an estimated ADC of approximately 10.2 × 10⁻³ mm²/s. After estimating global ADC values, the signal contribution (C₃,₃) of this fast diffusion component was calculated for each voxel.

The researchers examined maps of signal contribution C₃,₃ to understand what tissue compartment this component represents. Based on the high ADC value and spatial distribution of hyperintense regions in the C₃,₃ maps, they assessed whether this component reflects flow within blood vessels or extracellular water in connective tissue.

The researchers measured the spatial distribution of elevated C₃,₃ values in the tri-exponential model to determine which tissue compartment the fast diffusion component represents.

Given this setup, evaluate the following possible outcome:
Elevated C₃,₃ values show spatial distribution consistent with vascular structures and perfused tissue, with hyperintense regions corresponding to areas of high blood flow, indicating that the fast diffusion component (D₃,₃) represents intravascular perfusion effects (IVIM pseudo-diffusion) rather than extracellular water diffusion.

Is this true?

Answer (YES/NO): YES